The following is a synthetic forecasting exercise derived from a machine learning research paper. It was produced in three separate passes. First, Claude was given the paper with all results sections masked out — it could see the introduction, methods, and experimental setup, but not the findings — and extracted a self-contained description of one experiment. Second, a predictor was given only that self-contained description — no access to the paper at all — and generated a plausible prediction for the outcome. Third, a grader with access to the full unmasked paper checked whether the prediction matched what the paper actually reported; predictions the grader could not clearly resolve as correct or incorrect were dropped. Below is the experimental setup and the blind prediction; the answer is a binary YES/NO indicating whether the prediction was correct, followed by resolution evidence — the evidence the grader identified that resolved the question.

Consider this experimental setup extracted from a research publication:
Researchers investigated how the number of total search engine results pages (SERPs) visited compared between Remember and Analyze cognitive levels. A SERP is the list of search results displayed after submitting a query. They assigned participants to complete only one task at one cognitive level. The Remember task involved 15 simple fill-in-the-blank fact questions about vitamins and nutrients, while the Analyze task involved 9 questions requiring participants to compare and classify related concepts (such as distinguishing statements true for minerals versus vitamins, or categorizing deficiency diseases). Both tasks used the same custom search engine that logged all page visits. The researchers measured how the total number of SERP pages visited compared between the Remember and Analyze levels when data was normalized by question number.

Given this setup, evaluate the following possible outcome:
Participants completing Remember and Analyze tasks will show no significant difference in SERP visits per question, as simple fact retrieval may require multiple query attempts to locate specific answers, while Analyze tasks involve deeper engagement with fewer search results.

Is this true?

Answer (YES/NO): NO